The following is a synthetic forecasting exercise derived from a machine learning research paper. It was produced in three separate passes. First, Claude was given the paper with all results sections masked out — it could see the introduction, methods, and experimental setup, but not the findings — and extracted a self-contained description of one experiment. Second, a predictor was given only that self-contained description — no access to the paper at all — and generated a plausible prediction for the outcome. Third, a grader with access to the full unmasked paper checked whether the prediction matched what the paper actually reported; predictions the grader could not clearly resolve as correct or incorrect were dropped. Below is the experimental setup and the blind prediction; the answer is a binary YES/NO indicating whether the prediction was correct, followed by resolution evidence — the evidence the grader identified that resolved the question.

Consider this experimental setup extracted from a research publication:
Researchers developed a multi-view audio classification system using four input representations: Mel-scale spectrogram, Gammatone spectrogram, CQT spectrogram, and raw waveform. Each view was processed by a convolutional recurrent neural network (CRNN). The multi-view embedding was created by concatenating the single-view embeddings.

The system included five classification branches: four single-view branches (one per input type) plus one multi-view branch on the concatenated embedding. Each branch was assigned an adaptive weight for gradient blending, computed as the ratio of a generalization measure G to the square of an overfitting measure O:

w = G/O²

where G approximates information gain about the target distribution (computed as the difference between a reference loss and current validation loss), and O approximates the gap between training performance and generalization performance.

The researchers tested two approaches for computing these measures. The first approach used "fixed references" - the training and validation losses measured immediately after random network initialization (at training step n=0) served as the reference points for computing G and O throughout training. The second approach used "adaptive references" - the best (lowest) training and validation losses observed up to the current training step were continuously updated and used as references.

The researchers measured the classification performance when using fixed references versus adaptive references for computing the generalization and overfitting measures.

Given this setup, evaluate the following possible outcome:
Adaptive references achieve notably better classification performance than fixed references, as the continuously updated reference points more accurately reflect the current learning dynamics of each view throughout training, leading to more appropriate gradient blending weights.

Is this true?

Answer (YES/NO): YES